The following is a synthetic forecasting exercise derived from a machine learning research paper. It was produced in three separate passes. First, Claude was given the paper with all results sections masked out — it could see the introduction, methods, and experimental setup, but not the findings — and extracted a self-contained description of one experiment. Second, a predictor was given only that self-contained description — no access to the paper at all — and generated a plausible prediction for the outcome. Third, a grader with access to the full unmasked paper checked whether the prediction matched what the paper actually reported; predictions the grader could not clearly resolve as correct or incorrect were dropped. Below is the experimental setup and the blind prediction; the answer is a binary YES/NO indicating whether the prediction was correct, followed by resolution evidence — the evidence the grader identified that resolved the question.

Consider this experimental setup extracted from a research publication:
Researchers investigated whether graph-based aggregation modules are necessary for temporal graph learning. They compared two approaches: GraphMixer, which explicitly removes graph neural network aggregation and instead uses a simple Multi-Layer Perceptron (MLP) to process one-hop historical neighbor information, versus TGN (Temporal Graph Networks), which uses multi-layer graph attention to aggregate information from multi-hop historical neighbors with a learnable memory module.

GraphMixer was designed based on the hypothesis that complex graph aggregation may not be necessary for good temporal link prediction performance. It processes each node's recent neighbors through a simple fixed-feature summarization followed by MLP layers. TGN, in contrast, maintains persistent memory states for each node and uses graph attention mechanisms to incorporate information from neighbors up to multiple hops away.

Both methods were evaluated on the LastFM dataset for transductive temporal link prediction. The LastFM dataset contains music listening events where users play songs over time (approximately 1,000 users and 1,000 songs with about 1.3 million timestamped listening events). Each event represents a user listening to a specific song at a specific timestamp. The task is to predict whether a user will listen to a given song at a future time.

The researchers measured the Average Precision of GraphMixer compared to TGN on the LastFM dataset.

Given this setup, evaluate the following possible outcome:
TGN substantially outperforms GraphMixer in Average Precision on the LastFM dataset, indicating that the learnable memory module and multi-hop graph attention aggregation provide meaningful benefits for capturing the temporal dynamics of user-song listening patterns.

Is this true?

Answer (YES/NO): YES